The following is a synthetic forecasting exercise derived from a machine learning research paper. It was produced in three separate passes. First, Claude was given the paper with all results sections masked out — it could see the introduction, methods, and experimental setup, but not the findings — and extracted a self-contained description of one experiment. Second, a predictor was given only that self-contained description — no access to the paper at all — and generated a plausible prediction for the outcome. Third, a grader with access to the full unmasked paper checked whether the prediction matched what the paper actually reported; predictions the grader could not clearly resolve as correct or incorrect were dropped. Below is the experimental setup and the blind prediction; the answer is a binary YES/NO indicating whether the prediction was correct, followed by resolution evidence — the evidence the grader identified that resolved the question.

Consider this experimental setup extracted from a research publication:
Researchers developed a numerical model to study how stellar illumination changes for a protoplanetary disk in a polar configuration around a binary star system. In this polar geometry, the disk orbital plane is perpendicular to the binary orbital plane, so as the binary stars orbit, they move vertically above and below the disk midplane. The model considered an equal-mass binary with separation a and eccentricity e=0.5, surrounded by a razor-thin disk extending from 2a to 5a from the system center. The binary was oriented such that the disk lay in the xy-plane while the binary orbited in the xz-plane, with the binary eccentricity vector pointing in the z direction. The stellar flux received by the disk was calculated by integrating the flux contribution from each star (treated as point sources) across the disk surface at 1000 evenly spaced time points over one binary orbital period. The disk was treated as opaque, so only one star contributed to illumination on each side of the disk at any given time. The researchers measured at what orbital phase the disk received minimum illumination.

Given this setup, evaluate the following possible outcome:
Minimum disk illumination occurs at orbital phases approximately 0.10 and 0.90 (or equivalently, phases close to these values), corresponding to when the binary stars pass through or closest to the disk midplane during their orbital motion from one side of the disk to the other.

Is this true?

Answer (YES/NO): YES